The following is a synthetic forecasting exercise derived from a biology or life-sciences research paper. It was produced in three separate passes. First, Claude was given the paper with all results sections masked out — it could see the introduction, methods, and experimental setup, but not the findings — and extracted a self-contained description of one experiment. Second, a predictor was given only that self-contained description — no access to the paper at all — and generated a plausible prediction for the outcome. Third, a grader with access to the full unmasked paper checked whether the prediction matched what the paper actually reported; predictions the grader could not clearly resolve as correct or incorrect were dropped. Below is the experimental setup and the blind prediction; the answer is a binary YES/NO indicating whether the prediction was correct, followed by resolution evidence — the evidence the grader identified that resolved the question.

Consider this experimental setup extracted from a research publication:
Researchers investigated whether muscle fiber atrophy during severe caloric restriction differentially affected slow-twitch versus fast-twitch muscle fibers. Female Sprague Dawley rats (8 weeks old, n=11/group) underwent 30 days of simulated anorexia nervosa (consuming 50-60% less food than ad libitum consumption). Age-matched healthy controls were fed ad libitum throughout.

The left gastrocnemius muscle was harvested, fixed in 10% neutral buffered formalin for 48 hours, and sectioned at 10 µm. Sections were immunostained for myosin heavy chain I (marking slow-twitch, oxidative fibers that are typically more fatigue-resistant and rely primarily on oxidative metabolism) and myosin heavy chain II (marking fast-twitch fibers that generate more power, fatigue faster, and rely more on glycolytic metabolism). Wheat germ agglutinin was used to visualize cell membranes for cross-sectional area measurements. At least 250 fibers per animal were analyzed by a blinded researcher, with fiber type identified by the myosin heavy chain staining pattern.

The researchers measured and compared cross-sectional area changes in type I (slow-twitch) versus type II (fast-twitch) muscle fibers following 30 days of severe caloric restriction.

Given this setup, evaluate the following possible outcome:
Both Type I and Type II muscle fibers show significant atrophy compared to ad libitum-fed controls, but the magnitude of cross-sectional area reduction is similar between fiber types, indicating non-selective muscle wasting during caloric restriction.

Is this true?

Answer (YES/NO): NO